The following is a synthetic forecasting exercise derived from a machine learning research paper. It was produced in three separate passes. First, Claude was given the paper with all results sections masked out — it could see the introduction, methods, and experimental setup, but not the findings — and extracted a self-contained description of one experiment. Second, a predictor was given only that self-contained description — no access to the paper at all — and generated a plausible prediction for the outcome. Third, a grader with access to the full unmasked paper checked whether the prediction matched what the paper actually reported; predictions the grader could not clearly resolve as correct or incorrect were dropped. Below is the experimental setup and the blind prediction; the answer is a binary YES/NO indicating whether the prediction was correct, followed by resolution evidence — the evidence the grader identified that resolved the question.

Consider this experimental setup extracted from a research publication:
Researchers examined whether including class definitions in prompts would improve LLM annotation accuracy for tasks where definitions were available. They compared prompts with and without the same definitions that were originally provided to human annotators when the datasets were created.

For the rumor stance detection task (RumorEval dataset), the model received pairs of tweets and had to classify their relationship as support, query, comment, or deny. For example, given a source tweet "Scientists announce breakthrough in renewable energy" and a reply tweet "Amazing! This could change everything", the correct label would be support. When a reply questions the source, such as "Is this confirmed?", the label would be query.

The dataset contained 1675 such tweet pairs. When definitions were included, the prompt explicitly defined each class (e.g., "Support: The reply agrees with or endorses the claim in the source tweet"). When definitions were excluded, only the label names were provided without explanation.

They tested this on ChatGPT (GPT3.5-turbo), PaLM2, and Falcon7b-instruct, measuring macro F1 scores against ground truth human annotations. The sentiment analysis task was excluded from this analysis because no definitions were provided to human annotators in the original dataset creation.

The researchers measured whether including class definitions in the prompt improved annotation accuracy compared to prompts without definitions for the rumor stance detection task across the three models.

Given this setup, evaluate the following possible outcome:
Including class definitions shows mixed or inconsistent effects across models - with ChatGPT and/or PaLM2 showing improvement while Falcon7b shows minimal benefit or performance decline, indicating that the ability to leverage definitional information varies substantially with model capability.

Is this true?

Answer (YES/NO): NO